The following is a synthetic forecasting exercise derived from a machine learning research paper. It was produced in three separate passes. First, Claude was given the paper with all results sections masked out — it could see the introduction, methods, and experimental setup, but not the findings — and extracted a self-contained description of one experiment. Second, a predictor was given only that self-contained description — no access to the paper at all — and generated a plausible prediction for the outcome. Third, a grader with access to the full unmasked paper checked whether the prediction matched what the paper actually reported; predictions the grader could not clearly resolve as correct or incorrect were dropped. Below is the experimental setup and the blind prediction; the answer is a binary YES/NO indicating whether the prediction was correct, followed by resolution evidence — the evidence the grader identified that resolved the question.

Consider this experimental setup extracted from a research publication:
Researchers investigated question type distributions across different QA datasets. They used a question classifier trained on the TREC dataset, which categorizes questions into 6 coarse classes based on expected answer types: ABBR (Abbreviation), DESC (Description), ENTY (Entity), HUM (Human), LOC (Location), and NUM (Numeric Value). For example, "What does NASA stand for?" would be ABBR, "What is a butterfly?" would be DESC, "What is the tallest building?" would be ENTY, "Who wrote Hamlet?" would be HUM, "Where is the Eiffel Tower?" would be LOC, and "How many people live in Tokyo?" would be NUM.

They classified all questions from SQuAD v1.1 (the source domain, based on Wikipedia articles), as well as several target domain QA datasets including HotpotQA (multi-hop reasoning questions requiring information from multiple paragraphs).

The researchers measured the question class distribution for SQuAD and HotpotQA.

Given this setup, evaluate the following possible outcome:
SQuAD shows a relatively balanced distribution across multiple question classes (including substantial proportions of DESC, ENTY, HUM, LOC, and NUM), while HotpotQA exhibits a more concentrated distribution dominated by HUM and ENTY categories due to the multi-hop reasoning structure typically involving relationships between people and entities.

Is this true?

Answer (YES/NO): YES